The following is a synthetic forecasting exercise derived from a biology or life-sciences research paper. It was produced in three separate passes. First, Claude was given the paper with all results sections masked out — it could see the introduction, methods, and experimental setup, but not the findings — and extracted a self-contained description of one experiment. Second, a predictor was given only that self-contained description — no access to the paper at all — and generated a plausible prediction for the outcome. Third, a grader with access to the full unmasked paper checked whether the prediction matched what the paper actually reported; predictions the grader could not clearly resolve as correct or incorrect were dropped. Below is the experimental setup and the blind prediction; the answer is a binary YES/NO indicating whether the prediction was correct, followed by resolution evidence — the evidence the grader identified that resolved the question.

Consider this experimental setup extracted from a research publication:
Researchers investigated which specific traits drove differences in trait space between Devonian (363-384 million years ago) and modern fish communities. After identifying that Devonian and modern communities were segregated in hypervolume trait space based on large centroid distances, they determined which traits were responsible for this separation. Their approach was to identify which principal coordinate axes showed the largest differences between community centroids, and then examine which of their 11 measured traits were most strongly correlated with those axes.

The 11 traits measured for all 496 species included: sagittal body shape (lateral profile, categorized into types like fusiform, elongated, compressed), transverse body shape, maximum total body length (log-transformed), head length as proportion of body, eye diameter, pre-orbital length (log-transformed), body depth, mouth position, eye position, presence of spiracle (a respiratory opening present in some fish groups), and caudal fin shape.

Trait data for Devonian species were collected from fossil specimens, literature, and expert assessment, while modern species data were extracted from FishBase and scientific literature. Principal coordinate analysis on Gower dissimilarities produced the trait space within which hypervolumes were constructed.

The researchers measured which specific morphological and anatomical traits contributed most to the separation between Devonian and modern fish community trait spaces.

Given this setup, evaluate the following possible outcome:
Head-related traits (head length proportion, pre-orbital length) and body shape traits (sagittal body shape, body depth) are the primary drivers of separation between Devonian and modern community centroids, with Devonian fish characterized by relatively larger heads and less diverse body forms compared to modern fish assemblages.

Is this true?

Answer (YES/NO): NO